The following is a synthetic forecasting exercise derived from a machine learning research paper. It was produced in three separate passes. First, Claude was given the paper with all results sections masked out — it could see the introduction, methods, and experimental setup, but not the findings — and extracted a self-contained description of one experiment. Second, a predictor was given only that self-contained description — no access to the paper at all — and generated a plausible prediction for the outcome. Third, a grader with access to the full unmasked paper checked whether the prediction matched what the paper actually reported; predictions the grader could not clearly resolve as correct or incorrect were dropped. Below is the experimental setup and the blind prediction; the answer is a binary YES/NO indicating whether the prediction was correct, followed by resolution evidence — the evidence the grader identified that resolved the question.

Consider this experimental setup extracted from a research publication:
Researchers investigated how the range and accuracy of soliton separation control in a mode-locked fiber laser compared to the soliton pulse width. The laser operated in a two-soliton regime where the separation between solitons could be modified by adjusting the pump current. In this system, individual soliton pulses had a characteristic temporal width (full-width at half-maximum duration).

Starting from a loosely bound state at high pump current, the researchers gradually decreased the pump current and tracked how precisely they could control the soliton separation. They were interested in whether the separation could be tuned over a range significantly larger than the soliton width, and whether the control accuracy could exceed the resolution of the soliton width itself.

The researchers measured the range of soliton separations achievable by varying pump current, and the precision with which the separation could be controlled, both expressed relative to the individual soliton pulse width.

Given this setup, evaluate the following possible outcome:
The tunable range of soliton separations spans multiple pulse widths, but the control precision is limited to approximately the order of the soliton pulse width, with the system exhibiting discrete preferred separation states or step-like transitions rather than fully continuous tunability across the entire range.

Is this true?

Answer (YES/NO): NO